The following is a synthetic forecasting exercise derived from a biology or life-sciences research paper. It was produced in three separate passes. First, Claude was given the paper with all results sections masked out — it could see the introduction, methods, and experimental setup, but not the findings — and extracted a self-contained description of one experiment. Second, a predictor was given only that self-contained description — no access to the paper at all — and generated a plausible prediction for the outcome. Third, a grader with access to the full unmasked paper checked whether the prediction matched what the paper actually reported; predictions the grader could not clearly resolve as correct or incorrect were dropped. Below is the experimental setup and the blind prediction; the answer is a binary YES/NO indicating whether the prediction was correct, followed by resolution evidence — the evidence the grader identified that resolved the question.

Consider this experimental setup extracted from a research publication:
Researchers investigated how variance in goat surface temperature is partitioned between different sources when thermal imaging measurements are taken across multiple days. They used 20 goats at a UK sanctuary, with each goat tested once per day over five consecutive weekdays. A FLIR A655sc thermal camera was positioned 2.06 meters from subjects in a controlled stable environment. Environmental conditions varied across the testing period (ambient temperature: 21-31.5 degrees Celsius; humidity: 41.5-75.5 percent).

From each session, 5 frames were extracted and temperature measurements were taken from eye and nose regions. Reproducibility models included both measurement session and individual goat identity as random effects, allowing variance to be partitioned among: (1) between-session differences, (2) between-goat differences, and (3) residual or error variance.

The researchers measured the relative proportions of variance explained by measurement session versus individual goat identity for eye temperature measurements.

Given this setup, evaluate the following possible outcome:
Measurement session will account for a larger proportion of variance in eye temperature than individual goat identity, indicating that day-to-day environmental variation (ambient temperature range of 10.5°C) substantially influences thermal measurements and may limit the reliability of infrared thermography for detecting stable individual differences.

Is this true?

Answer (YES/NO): YES